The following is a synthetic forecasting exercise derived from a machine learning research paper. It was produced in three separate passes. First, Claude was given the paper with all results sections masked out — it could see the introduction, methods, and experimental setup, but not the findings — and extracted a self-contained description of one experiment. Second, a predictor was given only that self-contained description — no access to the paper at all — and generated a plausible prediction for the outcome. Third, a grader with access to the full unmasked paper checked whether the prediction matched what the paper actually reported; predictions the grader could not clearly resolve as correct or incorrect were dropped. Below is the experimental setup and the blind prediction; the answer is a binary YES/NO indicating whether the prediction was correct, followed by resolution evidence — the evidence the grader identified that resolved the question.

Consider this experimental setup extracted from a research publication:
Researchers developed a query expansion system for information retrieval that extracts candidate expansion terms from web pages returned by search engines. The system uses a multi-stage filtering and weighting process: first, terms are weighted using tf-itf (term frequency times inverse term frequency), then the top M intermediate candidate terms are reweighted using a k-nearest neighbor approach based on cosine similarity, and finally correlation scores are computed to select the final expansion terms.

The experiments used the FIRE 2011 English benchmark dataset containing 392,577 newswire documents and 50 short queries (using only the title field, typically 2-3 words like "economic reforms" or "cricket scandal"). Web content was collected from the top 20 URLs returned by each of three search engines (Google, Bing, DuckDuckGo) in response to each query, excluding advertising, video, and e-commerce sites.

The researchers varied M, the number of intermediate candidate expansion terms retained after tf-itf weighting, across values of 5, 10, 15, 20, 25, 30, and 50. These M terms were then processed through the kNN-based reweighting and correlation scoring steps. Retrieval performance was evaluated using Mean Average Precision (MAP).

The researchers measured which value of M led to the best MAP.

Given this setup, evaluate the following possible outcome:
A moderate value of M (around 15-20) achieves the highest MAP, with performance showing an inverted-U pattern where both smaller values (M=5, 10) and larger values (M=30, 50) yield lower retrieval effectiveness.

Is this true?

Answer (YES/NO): YES